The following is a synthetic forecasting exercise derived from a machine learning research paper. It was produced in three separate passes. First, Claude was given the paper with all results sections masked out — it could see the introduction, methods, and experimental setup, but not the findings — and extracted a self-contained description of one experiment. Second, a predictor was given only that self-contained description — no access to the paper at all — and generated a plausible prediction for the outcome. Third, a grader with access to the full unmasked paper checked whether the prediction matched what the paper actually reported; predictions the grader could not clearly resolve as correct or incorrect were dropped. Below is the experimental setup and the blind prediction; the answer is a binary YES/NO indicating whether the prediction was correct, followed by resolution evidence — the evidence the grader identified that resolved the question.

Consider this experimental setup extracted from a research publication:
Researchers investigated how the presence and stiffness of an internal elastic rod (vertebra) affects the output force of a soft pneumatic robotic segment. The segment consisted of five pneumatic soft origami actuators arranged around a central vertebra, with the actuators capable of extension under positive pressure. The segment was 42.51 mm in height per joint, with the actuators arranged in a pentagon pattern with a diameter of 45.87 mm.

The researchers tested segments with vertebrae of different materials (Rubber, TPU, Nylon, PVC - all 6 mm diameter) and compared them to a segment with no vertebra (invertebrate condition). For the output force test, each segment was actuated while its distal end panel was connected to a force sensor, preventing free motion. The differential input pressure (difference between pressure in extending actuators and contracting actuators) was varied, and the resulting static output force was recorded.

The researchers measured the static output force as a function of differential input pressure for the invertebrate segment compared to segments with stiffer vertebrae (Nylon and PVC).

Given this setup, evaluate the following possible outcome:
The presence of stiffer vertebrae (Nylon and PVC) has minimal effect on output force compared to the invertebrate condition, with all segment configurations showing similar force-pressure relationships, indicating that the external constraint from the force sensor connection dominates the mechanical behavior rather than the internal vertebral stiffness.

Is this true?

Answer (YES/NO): NO